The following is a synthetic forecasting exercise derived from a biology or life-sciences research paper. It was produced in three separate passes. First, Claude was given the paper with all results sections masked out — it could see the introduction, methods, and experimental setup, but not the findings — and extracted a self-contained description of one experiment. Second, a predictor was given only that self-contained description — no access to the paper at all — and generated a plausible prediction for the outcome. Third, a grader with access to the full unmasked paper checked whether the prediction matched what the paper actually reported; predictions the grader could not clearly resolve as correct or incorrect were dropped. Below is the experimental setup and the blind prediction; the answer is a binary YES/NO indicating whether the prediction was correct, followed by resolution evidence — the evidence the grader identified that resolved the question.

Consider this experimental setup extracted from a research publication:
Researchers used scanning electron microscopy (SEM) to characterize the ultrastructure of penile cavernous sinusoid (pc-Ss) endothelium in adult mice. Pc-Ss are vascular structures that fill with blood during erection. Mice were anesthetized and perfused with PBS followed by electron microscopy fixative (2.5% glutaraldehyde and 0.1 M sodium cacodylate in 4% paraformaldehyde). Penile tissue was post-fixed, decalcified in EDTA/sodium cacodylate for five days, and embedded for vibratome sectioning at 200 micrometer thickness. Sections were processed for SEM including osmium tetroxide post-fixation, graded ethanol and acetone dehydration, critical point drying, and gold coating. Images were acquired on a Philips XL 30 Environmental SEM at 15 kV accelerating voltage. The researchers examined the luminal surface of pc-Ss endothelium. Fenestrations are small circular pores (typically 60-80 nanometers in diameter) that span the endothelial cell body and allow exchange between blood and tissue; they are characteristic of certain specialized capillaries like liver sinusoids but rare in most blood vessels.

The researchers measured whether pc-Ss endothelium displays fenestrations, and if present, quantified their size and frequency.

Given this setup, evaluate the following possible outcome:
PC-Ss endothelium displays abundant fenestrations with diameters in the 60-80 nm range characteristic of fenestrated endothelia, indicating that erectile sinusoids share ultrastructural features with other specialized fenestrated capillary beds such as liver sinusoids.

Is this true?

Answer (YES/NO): NO